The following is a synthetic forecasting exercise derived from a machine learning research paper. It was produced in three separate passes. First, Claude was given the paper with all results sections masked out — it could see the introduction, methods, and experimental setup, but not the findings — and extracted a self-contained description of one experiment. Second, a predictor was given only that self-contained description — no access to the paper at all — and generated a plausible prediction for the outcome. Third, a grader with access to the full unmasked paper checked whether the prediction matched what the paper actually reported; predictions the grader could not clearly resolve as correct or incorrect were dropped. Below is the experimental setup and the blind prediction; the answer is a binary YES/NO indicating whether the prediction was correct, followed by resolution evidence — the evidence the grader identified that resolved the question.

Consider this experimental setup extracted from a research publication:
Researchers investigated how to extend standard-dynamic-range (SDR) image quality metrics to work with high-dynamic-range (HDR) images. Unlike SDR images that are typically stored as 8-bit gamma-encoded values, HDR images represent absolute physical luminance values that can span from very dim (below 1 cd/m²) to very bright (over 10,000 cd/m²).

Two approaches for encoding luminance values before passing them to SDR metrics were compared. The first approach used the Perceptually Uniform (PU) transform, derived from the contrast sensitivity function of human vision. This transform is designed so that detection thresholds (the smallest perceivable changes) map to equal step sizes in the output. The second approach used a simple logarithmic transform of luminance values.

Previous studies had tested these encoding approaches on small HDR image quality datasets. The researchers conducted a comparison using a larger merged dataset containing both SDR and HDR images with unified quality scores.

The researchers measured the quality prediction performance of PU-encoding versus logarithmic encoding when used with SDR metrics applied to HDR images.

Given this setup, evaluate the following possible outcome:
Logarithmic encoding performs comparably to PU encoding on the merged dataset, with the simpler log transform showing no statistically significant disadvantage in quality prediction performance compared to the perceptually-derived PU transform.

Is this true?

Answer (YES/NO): NO